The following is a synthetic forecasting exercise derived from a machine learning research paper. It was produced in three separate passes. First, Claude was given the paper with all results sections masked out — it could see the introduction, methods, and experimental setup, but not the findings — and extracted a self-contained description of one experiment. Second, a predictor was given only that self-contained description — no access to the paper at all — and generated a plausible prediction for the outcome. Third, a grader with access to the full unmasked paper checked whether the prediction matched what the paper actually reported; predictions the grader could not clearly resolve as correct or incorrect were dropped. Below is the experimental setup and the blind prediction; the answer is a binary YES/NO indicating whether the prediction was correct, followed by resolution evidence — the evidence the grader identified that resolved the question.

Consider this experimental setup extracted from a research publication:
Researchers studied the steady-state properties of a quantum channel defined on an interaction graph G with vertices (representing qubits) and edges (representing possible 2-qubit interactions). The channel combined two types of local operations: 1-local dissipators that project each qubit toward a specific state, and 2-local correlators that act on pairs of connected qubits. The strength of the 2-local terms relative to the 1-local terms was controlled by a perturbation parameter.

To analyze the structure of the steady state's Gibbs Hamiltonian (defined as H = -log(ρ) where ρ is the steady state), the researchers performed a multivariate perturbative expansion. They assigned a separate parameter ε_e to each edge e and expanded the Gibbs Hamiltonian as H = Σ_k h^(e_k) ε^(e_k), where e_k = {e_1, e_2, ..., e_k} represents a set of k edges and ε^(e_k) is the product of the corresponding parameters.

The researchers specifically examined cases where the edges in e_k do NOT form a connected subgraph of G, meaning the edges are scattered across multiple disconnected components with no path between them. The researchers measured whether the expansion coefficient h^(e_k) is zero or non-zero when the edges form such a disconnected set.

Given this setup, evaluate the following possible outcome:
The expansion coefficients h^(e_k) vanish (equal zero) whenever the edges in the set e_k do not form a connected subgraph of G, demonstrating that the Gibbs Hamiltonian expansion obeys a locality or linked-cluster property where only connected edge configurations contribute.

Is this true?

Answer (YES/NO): YES